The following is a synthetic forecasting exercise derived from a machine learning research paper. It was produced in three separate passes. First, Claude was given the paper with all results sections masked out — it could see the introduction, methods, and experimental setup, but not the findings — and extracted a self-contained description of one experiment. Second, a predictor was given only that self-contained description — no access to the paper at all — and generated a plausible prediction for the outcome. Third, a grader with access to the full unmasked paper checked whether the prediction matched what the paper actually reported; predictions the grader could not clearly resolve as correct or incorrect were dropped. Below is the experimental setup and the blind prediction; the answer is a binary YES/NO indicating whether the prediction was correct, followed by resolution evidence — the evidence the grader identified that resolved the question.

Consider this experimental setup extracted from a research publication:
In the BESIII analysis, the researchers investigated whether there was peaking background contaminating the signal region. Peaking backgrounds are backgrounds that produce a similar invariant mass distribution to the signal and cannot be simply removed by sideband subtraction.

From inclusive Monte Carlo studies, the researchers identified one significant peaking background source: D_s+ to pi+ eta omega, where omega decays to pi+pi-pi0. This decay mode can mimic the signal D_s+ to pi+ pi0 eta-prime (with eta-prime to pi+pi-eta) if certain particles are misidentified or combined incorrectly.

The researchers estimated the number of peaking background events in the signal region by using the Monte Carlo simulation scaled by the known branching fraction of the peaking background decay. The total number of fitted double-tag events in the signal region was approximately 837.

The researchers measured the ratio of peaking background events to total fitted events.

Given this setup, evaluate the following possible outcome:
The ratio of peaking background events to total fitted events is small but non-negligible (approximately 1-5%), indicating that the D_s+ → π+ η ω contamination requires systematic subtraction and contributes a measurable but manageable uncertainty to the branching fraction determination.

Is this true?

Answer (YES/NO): NO